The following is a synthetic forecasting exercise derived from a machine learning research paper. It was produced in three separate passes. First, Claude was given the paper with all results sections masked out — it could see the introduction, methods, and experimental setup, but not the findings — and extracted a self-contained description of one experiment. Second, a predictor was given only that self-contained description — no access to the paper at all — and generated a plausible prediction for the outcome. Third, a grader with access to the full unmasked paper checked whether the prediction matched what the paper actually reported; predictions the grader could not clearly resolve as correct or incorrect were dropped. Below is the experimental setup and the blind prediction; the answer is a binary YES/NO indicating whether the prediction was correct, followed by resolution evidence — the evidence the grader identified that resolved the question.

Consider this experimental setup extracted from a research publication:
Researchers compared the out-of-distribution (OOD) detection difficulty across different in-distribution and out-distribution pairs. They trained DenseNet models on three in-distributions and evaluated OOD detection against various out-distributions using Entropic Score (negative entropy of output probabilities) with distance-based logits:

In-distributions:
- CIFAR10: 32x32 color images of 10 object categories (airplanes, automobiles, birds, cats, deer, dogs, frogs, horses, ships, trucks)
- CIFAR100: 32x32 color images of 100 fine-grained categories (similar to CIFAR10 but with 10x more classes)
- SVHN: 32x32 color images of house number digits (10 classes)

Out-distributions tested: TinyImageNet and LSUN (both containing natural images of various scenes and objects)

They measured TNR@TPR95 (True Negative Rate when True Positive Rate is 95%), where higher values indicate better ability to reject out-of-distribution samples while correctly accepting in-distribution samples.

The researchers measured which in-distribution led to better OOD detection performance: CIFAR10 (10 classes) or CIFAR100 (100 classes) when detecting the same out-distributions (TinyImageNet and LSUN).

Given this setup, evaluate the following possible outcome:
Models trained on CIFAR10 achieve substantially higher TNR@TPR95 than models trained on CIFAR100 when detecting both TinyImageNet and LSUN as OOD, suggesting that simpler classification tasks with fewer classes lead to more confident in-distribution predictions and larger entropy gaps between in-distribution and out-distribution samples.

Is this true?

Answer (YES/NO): YES